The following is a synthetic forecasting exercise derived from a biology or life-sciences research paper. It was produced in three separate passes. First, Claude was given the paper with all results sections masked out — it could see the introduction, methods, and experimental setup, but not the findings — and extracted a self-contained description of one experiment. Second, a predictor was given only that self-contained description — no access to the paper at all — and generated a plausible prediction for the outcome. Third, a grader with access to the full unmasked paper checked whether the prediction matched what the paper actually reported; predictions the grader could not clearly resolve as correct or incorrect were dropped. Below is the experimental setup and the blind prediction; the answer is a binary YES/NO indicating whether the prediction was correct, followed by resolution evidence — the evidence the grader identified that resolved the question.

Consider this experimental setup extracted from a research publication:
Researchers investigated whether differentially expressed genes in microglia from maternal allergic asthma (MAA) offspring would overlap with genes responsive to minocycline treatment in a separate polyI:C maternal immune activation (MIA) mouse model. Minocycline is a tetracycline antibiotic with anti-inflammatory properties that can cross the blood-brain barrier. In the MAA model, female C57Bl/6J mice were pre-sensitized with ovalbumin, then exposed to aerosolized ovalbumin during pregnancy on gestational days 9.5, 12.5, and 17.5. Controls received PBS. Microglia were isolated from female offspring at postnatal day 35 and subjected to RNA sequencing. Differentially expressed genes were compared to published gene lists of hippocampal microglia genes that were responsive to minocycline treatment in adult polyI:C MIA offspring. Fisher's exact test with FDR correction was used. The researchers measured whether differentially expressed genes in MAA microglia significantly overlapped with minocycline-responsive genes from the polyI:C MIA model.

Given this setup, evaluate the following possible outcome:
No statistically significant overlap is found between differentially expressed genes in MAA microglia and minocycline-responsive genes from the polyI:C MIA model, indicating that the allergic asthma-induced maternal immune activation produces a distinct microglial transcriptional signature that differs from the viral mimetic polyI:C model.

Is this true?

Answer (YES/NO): NO